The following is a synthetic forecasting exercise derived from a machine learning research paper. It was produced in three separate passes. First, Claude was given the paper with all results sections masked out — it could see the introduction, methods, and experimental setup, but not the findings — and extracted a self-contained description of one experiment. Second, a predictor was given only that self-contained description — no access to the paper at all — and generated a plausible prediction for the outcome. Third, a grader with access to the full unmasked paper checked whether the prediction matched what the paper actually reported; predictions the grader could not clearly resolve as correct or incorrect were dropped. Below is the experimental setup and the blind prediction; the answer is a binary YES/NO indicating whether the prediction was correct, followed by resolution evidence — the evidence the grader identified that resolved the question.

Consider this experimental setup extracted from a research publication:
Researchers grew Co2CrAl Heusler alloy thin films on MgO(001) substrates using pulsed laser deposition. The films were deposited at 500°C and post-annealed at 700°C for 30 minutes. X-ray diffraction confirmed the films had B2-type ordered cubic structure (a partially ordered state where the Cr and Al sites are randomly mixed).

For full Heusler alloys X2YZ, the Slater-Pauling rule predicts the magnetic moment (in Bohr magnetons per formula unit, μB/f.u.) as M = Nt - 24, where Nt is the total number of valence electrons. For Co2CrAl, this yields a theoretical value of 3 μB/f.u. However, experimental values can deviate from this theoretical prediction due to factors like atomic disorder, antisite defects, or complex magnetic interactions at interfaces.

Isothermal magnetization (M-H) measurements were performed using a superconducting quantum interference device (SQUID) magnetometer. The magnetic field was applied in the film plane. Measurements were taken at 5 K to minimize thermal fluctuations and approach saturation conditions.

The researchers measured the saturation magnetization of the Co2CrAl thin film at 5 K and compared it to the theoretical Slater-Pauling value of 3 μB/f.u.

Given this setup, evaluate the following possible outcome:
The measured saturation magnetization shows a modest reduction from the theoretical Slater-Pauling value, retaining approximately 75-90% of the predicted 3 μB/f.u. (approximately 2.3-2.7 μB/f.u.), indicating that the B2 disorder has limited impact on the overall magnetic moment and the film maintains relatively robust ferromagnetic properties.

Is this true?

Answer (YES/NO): NO